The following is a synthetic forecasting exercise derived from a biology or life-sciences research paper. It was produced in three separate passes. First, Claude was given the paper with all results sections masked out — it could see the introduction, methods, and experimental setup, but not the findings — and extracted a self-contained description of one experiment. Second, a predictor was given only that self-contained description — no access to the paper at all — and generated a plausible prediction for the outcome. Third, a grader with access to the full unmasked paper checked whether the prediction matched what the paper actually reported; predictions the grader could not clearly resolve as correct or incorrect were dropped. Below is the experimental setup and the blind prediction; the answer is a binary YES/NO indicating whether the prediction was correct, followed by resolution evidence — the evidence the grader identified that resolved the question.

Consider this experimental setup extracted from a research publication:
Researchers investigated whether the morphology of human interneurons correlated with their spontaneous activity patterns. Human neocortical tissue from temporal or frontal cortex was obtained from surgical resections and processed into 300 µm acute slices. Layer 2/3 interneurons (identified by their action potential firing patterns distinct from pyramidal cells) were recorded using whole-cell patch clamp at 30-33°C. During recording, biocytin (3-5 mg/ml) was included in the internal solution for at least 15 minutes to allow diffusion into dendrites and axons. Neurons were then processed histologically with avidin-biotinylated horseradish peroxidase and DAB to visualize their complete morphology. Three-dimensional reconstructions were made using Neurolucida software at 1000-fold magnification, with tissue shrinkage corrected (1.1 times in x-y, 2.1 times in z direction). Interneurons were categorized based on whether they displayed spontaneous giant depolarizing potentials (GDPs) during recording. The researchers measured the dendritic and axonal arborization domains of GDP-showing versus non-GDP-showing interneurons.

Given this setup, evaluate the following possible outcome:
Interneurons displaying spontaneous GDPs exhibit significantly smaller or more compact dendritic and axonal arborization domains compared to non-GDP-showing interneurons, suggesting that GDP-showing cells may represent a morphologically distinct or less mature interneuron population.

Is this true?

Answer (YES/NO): NO